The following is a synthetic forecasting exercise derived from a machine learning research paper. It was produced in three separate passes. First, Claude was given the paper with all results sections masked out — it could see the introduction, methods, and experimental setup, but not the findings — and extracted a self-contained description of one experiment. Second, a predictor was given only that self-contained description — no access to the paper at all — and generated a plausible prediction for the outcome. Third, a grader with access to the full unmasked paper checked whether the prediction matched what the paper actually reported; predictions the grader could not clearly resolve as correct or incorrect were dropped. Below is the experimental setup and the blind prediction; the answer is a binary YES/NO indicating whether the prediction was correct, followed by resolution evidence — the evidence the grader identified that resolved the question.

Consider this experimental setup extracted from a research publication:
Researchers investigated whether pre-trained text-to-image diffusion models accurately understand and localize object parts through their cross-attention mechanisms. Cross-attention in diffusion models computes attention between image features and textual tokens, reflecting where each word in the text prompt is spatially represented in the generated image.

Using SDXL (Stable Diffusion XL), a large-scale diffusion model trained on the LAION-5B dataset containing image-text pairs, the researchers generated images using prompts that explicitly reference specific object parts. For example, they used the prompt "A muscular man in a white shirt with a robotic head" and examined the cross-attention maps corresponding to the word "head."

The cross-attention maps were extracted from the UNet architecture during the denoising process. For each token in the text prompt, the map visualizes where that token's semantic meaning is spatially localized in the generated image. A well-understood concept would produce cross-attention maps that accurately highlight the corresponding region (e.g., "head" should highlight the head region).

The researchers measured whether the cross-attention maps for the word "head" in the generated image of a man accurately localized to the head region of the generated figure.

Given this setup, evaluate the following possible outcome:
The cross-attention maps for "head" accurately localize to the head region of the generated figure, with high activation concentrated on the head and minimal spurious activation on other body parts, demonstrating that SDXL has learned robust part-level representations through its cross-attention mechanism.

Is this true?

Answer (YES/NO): NO